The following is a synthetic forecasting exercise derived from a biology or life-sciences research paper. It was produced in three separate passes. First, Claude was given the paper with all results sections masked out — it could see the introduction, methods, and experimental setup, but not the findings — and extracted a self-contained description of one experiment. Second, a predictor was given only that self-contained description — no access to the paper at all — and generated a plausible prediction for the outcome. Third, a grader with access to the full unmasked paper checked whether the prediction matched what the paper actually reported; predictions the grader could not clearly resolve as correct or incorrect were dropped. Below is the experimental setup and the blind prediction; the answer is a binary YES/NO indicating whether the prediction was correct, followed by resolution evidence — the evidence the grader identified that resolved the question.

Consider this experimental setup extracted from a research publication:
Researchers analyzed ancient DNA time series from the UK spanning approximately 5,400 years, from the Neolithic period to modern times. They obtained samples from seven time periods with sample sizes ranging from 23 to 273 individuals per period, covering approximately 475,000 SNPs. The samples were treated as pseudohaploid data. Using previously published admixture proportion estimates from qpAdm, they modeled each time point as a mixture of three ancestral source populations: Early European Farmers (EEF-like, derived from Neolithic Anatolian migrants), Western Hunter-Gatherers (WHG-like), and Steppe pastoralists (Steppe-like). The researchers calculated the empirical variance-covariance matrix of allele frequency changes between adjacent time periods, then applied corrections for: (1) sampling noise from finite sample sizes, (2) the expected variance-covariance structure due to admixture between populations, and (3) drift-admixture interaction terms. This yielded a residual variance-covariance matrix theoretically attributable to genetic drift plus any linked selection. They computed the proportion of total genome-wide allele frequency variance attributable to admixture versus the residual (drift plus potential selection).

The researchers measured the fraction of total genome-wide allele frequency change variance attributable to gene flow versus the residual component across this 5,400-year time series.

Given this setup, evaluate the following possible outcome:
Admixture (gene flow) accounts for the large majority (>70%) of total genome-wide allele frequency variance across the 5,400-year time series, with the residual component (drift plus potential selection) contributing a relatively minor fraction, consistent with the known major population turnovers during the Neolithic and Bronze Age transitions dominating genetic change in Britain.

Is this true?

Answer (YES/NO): NO